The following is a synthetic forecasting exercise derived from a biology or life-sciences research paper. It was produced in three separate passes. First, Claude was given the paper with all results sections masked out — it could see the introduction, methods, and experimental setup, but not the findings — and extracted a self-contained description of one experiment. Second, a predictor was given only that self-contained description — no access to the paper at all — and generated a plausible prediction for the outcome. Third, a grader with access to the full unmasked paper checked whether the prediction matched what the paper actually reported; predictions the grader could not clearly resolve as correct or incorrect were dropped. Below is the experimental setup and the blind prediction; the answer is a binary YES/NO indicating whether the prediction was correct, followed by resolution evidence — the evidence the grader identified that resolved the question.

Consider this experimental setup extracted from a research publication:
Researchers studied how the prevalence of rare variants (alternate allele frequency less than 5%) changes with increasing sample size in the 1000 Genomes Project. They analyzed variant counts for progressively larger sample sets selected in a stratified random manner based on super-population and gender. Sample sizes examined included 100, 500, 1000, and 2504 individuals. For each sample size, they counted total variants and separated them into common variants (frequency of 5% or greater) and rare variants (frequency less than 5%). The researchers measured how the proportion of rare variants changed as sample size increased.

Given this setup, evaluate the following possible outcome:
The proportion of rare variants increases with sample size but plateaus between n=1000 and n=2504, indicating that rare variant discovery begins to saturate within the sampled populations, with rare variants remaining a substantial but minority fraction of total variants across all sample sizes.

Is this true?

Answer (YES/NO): NO